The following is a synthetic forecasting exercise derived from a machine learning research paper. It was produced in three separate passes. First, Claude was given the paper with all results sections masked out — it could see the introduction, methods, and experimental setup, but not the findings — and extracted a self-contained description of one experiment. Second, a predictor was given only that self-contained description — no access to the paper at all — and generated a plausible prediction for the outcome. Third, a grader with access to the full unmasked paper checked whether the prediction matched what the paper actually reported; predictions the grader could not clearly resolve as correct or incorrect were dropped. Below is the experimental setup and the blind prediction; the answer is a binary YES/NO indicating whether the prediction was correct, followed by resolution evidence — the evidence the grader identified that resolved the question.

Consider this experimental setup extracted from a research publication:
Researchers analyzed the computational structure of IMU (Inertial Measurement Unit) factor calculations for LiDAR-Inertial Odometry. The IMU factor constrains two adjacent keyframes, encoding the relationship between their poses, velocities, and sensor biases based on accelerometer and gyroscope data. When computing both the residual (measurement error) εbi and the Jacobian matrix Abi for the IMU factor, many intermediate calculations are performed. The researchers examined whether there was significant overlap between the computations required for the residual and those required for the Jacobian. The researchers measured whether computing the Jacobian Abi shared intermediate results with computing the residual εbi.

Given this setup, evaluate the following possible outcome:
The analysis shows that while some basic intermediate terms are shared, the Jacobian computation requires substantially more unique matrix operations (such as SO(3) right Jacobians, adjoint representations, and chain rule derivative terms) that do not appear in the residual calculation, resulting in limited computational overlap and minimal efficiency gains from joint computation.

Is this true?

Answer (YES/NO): NO